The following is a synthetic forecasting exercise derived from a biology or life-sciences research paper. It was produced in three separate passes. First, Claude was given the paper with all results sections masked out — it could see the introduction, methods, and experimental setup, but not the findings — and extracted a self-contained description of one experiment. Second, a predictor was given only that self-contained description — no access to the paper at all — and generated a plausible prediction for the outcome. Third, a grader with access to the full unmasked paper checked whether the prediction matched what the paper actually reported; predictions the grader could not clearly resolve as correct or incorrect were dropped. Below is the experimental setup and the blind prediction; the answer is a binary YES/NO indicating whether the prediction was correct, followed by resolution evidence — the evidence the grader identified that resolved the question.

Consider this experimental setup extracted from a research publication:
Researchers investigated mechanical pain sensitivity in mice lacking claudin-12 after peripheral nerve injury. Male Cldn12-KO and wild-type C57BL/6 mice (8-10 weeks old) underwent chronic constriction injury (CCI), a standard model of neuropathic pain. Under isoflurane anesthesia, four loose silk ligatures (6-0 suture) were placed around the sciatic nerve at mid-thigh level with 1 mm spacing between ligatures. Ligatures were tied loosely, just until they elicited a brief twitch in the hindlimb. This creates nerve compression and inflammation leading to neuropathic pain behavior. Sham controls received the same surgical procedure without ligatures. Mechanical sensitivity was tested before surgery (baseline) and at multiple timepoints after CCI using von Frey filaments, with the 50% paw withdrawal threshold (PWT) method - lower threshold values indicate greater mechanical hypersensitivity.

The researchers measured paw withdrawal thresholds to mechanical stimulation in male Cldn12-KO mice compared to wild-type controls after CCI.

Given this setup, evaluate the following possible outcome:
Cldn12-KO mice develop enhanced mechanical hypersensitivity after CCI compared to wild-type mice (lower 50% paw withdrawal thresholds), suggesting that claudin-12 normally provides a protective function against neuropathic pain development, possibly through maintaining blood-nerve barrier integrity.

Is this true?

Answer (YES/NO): YES